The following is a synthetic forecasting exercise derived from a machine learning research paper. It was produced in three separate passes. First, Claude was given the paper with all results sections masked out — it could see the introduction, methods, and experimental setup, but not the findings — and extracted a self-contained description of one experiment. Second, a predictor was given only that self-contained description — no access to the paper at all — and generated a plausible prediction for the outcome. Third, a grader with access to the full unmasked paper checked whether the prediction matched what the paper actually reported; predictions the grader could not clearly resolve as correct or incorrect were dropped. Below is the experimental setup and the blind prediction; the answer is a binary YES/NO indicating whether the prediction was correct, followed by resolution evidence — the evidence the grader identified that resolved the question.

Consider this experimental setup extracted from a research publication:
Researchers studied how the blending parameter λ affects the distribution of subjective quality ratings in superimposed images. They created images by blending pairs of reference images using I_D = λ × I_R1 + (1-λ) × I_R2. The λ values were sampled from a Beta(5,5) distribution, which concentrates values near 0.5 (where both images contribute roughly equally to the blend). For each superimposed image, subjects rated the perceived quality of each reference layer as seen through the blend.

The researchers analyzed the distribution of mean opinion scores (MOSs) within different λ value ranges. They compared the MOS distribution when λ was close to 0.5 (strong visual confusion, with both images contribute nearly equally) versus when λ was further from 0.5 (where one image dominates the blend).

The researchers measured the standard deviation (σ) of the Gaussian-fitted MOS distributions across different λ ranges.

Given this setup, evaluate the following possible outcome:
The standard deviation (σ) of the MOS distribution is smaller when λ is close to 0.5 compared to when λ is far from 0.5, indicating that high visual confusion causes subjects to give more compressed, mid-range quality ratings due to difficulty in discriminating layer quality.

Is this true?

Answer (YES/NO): YES